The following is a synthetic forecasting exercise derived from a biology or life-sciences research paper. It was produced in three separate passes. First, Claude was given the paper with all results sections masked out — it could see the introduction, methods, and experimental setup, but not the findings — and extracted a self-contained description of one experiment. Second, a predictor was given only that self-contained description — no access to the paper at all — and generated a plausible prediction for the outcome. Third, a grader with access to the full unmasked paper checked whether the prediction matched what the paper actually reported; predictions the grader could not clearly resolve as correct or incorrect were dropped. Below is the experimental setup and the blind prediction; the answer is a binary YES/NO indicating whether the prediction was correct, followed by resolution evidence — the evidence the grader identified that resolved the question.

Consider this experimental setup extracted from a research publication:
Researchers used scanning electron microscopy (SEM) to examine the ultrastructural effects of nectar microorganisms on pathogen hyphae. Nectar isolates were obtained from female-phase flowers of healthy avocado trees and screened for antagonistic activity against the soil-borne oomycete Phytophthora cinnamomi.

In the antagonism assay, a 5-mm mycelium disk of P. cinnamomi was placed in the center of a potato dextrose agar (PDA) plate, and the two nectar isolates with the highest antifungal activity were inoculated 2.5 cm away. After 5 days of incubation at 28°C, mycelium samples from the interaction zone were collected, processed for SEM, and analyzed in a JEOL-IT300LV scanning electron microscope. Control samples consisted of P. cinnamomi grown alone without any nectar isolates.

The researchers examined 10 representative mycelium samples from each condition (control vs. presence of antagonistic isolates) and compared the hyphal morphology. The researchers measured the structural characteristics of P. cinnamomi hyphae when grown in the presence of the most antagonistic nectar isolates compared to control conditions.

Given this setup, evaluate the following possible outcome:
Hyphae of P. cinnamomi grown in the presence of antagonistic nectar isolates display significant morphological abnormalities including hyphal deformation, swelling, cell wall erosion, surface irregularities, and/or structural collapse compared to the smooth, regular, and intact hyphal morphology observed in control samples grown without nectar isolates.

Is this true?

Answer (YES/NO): YES